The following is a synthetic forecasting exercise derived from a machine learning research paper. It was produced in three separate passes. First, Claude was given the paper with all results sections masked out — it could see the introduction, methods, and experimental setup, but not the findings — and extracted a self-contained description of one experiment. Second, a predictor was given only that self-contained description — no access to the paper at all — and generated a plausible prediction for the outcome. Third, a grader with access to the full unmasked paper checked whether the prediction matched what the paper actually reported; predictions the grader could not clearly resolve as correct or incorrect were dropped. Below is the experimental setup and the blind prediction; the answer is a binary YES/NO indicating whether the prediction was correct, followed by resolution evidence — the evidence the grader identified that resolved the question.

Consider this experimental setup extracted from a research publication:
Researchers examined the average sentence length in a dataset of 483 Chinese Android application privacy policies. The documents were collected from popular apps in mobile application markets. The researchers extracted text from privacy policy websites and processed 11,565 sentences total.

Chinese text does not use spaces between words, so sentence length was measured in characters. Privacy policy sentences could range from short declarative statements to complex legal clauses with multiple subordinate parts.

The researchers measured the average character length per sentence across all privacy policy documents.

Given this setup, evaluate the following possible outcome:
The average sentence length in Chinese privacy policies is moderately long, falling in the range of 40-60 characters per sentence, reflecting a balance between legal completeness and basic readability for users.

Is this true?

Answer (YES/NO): NO